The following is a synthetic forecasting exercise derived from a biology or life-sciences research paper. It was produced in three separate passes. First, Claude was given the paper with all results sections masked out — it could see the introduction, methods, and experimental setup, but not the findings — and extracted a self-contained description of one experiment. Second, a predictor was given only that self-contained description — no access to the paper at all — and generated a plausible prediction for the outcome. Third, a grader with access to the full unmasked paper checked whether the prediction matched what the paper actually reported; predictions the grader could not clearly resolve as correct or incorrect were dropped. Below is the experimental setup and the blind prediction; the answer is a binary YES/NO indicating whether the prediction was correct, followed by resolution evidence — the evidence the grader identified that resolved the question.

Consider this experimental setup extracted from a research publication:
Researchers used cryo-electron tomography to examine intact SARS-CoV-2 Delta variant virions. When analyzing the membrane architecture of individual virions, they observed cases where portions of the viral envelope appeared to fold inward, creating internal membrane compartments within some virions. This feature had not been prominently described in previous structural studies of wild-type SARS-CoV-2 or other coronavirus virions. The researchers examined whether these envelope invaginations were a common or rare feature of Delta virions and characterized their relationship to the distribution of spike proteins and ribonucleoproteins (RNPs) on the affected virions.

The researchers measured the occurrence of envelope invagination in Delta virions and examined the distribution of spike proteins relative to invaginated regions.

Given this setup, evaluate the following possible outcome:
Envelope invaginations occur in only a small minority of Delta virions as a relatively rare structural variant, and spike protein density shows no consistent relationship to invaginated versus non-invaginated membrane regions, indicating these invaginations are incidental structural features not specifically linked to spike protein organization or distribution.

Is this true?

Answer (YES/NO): NO